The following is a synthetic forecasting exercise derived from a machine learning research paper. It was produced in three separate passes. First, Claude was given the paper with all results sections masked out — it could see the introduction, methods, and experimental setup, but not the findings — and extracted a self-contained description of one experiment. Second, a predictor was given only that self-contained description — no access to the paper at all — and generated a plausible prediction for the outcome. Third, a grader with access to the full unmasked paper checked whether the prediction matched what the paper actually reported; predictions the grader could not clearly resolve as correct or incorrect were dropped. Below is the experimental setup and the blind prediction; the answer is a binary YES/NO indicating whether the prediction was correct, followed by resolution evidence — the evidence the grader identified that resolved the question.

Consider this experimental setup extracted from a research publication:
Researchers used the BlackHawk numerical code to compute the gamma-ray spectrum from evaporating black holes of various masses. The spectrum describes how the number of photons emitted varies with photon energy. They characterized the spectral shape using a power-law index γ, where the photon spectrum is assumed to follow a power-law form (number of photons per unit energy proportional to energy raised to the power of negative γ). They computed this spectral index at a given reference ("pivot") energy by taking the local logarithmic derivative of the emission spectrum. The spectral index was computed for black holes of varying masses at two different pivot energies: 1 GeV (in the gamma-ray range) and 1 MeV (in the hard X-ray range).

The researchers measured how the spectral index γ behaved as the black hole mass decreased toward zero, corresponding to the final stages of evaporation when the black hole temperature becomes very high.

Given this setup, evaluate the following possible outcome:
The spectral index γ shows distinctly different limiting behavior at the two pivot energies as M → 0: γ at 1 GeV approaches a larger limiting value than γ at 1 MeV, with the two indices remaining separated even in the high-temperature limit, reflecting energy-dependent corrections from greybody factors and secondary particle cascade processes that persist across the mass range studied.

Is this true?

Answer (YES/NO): NO